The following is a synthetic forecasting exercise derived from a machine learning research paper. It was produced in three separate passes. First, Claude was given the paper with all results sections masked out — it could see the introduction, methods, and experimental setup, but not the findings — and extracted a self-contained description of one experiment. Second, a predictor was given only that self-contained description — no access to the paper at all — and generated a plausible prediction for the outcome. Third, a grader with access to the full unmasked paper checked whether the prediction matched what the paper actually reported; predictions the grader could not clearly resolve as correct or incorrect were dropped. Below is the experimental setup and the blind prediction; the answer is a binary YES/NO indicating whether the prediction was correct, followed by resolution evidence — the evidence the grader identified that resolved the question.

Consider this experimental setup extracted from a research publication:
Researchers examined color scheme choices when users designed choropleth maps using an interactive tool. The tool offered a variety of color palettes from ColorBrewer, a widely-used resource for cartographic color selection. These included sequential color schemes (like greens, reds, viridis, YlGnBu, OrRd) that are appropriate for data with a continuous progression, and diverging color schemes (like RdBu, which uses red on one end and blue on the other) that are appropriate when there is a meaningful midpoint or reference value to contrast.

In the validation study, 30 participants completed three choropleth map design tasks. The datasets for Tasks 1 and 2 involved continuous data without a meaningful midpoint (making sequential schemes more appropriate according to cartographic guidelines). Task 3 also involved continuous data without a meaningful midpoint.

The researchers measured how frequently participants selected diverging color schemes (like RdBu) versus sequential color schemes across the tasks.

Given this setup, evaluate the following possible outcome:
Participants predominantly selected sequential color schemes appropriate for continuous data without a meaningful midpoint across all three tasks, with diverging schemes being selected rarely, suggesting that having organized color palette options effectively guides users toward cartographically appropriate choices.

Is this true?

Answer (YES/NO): YES